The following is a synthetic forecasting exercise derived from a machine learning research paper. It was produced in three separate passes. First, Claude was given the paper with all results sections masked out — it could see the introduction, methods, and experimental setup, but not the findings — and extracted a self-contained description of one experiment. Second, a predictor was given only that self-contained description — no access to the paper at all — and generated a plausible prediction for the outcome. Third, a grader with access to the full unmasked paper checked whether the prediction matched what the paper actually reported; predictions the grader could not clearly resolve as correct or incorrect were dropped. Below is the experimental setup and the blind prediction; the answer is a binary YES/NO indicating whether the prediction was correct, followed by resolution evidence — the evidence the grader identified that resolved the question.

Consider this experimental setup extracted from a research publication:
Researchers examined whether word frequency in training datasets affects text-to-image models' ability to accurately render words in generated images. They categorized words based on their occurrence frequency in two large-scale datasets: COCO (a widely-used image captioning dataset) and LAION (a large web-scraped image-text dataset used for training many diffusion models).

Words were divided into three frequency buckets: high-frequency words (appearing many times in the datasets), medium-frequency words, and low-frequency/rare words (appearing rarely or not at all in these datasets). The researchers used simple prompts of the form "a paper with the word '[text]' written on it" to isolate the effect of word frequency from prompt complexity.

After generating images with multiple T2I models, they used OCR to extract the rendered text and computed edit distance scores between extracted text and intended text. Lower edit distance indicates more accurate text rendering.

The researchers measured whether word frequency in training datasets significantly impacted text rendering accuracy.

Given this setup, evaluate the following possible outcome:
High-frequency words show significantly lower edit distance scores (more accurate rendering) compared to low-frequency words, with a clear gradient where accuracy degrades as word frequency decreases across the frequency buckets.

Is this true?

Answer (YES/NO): NO